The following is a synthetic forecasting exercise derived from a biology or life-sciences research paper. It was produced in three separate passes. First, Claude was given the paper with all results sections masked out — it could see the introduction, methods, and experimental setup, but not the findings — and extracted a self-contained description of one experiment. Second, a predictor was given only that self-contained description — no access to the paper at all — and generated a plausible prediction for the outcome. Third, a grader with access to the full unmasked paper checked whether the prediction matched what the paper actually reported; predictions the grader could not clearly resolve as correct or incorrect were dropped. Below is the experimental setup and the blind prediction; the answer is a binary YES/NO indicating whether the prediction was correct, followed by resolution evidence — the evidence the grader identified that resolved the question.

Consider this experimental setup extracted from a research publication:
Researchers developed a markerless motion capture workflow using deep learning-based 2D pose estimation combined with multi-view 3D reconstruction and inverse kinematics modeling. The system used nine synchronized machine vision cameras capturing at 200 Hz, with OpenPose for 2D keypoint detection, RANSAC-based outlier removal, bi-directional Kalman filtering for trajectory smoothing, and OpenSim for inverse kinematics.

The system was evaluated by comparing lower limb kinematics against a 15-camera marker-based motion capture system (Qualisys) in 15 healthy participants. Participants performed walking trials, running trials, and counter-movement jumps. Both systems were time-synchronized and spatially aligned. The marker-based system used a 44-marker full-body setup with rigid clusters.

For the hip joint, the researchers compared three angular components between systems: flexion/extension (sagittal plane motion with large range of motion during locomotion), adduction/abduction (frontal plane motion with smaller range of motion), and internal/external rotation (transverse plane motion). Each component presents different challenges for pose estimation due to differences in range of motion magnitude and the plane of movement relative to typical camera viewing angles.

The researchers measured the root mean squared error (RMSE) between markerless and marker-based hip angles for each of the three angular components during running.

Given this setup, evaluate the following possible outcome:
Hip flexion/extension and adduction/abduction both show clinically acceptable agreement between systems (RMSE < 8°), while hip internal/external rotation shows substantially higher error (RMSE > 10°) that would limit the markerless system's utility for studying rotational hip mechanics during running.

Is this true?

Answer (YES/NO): NO